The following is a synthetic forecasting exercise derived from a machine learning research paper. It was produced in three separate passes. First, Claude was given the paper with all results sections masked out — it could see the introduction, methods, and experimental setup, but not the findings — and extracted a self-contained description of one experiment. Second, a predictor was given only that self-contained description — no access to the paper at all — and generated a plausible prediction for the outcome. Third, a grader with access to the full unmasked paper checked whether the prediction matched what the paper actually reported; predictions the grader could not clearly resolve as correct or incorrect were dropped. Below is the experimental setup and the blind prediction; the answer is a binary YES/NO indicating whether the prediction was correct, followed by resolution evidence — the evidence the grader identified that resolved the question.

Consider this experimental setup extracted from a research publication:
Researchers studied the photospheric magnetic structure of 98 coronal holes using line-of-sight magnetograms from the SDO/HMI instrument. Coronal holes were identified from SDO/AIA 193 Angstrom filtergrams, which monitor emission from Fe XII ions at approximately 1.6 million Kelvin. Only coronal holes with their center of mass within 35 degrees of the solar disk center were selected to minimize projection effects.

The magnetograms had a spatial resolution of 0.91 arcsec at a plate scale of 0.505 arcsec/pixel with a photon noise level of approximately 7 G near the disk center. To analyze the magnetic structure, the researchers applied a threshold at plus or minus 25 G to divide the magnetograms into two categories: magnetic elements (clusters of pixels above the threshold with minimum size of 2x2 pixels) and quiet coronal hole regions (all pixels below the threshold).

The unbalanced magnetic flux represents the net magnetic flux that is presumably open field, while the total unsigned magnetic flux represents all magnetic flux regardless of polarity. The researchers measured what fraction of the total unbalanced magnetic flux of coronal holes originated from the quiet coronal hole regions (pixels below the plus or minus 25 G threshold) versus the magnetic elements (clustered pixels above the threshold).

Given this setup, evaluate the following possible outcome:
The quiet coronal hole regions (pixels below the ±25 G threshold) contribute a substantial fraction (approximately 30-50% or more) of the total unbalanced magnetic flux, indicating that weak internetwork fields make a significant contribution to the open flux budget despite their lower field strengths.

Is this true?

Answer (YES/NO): NO